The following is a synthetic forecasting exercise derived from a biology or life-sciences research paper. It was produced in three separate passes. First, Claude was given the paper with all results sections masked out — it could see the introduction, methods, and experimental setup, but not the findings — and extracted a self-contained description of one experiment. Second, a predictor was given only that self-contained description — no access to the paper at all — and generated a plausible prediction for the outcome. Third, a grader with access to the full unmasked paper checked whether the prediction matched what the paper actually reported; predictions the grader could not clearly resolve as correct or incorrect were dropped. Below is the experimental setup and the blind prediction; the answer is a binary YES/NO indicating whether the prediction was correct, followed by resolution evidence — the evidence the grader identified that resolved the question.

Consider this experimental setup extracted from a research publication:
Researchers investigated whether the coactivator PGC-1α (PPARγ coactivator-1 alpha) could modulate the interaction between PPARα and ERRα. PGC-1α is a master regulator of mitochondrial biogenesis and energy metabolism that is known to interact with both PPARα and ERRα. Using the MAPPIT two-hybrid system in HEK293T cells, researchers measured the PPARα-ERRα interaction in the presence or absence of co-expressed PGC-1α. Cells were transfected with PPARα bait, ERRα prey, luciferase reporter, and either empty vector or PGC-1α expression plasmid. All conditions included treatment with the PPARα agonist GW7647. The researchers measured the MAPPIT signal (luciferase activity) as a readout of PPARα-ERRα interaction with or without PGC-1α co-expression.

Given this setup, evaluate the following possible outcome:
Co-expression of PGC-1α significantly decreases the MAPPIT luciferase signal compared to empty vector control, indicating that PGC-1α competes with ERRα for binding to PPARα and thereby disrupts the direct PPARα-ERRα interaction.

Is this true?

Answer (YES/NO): NO